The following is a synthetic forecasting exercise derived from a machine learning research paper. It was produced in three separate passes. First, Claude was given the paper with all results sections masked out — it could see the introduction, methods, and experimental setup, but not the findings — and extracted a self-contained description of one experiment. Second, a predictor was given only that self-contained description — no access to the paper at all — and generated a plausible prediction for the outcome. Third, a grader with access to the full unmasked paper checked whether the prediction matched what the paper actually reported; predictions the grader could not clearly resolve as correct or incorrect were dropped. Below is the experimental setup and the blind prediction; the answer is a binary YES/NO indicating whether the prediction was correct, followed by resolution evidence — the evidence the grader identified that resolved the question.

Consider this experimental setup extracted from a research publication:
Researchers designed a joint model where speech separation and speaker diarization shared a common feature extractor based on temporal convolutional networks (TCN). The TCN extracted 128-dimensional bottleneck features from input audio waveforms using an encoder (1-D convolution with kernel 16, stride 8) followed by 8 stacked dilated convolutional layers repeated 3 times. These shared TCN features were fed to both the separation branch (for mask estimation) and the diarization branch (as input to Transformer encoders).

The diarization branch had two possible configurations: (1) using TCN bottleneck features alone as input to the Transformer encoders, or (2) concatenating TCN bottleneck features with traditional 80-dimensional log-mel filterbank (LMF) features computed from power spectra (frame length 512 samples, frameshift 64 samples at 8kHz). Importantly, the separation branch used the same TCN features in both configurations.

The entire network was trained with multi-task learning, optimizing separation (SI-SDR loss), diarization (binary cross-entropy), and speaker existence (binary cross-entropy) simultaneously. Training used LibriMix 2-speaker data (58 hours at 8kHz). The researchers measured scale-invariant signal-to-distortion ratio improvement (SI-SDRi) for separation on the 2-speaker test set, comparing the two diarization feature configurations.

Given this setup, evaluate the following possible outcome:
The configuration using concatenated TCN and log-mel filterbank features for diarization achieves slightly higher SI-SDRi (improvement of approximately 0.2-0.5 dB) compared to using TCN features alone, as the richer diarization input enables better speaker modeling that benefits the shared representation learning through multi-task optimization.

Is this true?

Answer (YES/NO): NO